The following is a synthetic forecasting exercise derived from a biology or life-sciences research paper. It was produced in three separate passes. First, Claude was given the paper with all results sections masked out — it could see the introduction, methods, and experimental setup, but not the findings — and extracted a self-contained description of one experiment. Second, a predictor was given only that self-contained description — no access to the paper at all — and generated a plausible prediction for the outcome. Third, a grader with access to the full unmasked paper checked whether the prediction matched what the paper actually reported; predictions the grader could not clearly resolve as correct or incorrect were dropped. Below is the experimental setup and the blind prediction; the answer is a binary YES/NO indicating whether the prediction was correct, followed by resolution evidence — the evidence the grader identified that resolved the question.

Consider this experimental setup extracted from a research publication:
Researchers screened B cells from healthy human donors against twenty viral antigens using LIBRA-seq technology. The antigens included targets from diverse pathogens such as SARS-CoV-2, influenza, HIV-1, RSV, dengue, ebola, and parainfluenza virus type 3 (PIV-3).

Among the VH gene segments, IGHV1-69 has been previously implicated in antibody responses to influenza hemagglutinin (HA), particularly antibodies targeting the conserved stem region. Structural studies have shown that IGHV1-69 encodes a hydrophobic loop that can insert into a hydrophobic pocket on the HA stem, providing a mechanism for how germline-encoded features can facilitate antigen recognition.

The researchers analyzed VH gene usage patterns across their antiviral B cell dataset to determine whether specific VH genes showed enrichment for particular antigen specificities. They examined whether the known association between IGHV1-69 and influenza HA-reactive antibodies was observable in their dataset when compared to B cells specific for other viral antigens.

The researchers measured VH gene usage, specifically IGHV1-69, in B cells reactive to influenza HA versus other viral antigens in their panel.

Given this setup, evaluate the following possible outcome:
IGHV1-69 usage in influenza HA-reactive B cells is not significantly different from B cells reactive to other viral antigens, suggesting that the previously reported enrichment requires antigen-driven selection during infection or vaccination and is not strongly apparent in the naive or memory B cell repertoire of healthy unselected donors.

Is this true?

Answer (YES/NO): YES